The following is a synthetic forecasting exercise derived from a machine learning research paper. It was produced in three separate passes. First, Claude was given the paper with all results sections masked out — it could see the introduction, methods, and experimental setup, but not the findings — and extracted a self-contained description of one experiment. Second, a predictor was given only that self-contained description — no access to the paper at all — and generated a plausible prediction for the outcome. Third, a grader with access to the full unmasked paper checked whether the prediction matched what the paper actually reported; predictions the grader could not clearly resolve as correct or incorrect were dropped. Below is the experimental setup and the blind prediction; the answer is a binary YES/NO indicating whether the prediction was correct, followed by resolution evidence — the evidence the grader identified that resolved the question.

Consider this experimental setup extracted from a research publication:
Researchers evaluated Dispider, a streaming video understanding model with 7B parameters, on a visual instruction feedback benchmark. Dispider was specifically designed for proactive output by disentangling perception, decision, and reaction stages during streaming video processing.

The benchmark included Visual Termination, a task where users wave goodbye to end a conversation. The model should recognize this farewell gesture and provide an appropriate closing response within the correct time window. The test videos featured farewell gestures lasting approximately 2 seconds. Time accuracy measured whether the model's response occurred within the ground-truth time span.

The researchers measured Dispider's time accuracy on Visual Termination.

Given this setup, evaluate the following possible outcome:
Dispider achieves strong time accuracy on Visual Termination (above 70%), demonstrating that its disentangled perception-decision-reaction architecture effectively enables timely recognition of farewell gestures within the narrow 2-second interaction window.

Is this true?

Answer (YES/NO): YES